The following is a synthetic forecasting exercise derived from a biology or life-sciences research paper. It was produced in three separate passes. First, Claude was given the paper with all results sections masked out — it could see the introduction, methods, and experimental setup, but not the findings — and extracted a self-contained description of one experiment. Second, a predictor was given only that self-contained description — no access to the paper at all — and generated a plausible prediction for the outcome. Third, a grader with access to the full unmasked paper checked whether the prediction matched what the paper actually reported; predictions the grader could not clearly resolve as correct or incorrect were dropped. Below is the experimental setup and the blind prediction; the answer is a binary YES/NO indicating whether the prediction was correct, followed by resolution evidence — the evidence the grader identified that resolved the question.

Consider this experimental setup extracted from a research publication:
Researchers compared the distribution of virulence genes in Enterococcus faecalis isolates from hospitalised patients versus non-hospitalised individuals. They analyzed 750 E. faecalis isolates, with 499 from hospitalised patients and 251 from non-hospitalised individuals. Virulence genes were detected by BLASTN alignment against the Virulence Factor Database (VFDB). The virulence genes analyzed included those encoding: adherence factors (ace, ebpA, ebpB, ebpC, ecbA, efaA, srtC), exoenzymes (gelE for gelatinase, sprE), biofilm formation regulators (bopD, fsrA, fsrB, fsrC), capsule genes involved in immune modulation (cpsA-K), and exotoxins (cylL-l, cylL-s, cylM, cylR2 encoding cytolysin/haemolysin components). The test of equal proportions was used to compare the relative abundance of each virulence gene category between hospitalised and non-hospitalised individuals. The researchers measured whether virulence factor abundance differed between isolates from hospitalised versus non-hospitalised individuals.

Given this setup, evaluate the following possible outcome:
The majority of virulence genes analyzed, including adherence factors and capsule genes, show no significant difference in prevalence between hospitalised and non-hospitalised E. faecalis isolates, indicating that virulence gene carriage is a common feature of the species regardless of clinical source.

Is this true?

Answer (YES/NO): NO